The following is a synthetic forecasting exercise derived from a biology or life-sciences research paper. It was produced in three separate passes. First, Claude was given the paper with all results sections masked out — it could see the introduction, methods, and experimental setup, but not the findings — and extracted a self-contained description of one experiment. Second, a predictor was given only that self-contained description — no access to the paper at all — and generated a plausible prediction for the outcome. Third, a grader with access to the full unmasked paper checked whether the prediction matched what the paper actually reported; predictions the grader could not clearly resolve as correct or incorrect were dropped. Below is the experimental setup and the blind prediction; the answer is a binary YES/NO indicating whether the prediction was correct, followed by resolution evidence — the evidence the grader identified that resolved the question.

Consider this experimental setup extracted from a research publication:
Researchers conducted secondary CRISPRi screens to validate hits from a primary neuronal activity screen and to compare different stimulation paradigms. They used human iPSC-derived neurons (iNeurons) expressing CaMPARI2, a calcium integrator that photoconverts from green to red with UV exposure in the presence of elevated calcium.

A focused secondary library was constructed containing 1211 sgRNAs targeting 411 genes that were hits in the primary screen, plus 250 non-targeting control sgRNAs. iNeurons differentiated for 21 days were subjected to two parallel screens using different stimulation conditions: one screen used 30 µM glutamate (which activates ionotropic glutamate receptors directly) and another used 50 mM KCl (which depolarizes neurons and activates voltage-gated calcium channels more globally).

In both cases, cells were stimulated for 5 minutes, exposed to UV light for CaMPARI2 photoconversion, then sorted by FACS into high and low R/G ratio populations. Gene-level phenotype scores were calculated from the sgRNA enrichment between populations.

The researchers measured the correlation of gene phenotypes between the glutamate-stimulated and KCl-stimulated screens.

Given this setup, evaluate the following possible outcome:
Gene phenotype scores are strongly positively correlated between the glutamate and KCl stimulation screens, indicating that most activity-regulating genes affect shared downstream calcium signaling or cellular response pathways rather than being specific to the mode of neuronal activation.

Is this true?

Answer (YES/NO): NO